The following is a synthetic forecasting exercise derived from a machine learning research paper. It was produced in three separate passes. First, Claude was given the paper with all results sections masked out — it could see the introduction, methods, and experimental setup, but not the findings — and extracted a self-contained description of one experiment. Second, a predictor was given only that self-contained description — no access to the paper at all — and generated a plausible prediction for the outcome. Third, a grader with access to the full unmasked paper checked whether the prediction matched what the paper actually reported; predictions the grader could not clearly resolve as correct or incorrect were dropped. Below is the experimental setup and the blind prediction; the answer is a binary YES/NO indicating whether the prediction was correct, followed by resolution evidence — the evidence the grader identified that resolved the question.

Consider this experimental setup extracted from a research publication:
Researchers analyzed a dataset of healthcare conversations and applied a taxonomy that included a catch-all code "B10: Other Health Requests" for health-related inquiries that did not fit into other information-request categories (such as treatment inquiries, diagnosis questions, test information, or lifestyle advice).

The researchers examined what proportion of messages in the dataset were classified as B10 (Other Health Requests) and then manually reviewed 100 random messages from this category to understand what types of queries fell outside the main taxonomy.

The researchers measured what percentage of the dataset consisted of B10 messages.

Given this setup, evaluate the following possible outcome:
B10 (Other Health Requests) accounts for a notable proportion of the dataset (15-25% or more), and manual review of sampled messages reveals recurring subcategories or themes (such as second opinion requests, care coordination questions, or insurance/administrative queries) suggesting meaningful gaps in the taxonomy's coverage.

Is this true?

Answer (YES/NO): NO